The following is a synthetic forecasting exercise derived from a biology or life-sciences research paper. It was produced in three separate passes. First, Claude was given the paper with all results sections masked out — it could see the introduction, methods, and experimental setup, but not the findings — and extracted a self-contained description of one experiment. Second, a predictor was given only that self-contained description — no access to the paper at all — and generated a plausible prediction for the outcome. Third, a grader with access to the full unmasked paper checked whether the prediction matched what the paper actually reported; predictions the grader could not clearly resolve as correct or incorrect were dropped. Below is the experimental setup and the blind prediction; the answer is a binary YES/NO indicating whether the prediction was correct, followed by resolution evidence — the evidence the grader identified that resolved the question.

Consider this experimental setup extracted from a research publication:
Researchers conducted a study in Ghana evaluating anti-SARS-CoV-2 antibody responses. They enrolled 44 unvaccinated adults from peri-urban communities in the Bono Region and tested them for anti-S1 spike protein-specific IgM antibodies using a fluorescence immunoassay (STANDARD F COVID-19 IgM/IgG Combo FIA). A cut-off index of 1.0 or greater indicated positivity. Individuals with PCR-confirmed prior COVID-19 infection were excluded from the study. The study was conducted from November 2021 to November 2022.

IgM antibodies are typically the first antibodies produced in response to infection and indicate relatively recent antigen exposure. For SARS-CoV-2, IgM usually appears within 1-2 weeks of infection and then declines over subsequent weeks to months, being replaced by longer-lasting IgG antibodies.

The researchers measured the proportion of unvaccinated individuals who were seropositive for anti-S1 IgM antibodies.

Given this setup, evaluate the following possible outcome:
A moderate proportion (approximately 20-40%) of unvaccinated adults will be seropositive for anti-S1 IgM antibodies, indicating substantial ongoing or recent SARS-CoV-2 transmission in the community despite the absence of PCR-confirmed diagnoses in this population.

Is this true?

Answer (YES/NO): YES